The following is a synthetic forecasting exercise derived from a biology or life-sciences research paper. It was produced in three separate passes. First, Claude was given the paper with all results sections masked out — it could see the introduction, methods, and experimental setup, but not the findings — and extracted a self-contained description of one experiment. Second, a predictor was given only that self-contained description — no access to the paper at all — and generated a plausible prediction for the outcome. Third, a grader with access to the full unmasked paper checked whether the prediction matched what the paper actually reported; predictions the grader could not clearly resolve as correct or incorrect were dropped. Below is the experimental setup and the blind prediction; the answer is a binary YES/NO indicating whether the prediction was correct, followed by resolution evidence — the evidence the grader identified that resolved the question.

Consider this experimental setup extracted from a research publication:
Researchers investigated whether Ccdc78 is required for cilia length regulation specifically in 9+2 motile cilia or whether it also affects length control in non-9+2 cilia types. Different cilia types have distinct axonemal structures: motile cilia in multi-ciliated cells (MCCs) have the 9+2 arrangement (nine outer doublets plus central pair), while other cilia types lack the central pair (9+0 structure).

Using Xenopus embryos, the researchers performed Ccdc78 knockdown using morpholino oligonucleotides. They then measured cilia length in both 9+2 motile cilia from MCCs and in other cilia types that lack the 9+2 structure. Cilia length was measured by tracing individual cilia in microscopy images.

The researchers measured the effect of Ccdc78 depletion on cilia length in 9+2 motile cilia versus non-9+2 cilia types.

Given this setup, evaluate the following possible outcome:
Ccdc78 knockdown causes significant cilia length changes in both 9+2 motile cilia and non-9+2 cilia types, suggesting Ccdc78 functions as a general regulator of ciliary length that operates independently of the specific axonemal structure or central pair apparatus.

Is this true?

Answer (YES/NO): NO